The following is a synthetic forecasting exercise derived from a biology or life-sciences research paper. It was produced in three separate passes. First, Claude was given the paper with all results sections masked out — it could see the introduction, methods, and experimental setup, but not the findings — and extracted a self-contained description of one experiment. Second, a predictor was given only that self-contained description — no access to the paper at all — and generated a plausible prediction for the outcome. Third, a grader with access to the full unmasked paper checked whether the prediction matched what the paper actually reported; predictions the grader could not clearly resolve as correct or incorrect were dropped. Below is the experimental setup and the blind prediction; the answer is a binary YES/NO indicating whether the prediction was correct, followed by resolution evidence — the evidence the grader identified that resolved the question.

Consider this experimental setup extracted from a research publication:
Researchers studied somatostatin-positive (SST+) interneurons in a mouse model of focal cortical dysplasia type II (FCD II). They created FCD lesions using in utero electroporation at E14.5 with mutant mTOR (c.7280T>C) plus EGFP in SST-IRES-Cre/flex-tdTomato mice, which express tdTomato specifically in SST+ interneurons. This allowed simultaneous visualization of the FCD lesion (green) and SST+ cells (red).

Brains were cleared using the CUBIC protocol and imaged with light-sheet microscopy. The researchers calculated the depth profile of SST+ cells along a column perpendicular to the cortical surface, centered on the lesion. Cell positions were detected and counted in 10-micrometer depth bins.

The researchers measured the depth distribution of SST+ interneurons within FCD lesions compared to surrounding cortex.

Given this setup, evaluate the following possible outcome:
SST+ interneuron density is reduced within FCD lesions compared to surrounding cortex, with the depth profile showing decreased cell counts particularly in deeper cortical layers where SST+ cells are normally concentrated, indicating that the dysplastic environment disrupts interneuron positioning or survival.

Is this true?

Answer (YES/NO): NO